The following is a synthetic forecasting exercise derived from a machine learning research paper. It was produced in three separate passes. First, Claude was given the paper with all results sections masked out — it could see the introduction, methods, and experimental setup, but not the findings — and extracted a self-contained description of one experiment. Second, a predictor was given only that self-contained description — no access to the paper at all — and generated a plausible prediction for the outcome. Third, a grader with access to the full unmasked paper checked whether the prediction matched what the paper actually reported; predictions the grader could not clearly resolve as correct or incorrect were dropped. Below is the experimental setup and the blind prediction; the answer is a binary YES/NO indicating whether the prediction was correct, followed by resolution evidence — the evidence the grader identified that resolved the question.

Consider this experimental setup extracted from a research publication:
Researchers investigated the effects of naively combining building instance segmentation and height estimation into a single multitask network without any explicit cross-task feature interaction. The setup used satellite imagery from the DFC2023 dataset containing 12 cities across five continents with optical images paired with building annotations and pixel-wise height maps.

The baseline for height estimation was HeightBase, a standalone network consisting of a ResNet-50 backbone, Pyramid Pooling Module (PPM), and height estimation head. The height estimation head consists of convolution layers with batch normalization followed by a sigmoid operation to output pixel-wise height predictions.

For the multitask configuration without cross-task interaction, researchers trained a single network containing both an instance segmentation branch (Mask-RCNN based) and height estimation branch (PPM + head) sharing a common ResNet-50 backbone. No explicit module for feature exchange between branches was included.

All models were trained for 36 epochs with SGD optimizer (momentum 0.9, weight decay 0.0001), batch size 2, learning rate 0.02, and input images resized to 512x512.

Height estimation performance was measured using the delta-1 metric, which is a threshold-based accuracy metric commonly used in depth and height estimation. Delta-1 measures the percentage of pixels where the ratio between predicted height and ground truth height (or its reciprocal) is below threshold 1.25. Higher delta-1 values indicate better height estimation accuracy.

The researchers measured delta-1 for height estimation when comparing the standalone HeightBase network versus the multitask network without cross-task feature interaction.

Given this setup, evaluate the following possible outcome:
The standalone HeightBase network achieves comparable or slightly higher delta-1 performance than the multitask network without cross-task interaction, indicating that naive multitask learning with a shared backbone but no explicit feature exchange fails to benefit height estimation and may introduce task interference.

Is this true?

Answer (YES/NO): NO